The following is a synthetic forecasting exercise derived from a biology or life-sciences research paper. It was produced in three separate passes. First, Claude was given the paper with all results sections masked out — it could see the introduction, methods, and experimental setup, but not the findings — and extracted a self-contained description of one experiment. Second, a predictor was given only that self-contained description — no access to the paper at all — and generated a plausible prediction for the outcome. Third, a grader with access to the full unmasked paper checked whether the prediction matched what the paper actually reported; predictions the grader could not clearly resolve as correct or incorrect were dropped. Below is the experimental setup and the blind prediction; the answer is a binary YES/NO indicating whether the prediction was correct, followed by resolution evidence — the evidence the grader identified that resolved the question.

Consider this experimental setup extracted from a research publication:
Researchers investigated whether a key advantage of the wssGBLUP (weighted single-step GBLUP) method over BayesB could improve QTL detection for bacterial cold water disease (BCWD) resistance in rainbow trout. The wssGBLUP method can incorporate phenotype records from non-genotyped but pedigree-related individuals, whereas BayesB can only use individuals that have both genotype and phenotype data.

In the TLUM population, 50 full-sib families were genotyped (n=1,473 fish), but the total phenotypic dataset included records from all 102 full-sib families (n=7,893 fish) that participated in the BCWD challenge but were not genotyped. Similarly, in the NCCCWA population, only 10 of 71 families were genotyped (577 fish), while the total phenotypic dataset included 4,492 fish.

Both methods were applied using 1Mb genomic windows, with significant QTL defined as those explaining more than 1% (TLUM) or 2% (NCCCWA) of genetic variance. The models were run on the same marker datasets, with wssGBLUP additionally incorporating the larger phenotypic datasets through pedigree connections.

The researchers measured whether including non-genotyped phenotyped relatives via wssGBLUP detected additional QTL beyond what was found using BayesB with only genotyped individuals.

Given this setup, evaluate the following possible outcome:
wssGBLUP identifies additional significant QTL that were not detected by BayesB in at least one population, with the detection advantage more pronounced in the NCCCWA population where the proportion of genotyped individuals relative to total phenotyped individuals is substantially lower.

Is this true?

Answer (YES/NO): YES